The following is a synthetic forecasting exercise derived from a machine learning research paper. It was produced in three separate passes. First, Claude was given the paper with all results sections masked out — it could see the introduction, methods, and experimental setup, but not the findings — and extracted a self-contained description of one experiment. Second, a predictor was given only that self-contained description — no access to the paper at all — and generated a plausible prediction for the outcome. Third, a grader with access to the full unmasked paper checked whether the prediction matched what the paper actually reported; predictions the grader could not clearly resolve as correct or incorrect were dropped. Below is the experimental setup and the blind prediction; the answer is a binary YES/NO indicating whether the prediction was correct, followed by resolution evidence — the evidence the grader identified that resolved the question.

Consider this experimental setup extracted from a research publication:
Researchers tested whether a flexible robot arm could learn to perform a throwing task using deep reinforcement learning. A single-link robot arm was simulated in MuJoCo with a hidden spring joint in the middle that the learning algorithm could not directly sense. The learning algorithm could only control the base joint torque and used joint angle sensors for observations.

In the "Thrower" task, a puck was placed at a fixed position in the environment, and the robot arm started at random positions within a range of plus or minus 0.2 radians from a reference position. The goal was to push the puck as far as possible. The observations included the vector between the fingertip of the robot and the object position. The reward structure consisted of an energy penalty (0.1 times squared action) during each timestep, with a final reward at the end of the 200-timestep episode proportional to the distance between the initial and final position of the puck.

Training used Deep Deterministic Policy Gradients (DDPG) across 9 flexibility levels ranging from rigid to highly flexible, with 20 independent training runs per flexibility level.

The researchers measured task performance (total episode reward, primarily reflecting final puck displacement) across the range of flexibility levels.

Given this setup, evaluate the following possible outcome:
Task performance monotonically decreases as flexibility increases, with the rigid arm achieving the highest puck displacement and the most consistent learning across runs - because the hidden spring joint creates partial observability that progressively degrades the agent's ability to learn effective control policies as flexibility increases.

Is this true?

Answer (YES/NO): YES